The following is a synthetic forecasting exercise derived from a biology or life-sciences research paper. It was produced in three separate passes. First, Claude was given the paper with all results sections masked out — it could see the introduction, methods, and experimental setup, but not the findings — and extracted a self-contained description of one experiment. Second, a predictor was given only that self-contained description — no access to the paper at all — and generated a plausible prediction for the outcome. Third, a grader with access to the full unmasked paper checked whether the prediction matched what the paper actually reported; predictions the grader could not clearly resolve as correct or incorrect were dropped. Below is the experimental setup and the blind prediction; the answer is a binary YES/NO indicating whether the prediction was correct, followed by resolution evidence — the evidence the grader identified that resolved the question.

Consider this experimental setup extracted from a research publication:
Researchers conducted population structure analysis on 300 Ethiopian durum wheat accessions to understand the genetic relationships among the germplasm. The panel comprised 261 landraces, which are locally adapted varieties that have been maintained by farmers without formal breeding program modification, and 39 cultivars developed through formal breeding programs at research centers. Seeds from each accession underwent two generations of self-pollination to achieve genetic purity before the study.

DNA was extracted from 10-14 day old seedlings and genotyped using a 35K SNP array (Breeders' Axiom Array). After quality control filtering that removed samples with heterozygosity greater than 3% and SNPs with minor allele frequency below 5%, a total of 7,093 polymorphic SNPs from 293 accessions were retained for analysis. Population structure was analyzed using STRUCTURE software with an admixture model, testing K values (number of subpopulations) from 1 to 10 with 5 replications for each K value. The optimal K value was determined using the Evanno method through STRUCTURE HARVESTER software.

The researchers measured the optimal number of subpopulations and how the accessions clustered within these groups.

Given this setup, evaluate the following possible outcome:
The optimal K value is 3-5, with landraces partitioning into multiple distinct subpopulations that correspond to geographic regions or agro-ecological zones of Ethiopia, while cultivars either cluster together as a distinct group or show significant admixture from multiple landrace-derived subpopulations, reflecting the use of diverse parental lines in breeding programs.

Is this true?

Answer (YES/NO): NO